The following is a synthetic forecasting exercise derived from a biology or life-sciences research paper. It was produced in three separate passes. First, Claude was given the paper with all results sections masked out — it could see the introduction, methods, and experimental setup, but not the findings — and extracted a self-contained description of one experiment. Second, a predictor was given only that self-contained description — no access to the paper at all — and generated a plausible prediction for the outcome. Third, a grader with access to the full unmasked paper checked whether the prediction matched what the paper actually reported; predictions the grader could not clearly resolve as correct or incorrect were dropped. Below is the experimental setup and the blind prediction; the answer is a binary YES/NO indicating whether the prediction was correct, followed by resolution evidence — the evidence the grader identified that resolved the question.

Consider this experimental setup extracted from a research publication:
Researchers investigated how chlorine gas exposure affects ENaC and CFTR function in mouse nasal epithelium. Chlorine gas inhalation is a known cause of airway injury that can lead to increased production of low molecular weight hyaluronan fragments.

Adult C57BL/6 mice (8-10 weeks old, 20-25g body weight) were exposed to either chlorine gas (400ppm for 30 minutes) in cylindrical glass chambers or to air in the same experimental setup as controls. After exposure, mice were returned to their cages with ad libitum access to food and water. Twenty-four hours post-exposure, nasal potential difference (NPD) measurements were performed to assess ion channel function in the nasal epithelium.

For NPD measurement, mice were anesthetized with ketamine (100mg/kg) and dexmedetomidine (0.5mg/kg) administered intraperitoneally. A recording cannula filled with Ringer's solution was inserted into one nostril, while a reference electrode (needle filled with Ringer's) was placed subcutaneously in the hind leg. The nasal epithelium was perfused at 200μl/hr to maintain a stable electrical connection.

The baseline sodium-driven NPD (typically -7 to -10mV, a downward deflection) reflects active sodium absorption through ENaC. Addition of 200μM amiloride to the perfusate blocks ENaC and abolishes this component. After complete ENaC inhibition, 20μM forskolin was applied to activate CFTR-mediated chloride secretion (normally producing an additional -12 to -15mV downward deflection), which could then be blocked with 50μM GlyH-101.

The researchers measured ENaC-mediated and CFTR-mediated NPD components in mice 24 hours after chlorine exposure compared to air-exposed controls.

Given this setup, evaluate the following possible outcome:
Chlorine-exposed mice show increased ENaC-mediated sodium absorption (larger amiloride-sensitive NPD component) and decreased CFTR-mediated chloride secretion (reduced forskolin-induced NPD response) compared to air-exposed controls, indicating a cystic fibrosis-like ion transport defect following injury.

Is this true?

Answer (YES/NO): NO